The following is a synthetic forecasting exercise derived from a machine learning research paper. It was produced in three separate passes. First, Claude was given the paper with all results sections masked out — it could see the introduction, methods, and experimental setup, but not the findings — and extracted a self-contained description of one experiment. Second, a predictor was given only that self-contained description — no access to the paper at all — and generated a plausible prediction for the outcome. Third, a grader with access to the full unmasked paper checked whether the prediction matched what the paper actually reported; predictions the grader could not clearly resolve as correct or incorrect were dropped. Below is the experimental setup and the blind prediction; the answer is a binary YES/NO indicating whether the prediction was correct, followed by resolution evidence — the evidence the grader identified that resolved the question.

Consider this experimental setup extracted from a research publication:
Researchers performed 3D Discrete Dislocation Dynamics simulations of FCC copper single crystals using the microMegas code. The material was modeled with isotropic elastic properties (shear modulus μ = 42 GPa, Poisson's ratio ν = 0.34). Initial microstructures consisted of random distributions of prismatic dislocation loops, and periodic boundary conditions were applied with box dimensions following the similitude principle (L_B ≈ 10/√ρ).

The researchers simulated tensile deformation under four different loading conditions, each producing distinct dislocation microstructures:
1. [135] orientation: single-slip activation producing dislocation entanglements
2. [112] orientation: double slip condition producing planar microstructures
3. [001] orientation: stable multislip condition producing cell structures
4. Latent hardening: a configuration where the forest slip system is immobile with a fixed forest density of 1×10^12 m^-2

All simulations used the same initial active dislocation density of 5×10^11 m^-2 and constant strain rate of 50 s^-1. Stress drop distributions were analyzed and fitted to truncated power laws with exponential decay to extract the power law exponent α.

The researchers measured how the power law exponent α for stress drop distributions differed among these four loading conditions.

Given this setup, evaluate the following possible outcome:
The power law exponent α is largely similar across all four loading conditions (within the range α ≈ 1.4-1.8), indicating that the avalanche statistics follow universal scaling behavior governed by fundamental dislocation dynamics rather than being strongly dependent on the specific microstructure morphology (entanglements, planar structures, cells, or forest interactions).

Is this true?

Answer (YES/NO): YES